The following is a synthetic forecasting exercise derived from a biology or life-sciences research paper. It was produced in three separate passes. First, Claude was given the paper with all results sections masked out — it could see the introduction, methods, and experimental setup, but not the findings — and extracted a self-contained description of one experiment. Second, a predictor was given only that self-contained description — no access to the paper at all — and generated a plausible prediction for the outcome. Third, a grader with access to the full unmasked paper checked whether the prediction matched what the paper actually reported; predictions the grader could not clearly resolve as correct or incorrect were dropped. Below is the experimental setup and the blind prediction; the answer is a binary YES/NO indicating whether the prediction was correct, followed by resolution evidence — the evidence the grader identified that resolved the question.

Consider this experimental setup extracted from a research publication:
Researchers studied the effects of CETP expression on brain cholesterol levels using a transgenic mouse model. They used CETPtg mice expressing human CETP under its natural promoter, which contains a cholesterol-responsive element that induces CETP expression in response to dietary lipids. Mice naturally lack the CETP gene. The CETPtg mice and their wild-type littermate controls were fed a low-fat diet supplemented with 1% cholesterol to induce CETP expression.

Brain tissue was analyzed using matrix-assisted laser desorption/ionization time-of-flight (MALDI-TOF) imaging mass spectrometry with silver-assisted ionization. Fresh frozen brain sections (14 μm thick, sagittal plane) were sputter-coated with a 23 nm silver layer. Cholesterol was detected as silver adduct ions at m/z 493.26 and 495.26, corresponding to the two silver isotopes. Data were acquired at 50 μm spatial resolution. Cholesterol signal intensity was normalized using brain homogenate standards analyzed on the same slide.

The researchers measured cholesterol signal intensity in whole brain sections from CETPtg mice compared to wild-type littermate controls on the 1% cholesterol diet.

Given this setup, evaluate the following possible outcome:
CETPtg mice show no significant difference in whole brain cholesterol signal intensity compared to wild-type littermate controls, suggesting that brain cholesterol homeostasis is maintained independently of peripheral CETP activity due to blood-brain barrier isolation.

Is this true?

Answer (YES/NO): NO